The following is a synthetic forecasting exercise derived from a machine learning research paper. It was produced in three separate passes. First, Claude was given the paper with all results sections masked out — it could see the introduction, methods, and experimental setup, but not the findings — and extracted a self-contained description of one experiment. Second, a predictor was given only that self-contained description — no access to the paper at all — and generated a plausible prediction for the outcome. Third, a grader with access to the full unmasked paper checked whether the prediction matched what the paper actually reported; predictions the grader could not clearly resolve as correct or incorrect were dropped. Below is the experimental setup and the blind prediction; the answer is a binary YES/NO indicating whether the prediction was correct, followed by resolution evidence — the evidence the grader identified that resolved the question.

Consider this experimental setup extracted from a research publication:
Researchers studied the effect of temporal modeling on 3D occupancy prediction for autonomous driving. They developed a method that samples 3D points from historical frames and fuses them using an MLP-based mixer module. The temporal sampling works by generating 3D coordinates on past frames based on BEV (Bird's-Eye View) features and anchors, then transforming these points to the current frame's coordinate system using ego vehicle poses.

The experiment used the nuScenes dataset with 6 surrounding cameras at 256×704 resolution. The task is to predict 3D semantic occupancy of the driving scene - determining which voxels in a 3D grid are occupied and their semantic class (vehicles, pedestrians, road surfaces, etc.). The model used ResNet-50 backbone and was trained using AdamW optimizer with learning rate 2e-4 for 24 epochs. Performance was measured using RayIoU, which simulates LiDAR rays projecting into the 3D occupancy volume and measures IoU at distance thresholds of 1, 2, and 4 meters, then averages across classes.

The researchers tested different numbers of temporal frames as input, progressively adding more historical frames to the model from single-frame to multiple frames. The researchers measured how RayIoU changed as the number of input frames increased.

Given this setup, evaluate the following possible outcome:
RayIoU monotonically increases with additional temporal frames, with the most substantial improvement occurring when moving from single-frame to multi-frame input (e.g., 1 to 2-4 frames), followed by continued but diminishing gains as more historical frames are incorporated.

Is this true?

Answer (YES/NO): NO